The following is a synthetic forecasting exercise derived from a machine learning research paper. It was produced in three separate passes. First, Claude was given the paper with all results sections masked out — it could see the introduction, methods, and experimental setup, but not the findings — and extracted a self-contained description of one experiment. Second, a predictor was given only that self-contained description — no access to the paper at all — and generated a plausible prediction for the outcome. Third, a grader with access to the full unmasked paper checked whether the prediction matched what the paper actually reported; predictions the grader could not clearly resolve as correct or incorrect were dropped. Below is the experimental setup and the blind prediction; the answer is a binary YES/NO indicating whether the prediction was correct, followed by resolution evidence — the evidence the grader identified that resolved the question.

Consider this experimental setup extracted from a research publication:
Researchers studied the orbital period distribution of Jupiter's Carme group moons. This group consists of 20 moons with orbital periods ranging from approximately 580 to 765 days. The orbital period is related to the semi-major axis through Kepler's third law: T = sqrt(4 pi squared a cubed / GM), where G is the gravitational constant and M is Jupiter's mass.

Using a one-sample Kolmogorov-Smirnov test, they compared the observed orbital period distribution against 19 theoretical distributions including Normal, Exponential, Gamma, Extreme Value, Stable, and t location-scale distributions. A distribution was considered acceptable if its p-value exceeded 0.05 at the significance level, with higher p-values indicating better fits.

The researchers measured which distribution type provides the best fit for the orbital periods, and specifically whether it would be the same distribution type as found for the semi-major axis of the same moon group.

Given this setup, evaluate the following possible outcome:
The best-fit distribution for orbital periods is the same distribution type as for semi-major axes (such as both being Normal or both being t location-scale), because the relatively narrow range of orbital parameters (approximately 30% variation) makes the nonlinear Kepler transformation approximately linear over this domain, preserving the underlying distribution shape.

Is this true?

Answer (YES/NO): YES